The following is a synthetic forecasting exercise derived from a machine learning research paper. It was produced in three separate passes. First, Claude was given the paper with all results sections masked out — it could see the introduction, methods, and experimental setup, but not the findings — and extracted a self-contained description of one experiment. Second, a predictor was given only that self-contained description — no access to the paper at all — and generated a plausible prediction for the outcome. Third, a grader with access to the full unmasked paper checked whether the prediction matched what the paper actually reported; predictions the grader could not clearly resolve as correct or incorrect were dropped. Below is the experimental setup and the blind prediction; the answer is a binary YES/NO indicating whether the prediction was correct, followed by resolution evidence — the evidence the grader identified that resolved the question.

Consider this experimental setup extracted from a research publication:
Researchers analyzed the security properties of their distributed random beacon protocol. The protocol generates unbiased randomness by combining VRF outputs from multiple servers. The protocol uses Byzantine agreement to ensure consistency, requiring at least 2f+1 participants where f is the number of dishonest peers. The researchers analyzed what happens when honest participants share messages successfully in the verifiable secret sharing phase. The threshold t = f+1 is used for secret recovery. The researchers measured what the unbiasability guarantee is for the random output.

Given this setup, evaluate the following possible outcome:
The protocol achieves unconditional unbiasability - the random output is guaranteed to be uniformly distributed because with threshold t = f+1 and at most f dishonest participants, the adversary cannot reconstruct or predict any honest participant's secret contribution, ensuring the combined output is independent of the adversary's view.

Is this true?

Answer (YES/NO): NO